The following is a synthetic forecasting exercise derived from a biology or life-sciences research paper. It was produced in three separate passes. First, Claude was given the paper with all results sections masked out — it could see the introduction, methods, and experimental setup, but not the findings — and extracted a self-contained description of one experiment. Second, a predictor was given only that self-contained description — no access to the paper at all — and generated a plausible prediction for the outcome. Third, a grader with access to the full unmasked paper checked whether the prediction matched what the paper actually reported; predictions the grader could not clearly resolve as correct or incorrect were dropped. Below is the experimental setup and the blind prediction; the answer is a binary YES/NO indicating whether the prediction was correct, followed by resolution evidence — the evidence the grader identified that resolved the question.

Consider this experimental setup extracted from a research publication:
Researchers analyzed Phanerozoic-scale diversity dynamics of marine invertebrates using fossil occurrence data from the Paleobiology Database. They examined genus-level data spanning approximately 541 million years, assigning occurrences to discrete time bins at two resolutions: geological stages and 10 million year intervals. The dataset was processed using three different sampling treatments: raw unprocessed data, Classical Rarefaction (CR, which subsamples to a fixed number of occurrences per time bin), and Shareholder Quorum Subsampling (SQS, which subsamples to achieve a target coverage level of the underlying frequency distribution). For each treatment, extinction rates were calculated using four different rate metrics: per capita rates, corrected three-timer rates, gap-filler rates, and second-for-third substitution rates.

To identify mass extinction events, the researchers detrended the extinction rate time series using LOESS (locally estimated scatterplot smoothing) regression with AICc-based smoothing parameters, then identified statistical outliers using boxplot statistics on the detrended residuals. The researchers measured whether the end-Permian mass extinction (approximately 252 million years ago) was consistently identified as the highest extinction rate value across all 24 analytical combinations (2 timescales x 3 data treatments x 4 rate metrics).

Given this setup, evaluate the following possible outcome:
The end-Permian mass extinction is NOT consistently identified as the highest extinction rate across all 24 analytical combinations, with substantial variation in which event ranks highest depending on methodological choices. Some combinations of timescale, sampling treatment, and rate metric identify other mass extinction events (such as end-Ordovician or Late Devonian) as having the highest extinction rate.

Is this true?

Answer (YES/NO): NO